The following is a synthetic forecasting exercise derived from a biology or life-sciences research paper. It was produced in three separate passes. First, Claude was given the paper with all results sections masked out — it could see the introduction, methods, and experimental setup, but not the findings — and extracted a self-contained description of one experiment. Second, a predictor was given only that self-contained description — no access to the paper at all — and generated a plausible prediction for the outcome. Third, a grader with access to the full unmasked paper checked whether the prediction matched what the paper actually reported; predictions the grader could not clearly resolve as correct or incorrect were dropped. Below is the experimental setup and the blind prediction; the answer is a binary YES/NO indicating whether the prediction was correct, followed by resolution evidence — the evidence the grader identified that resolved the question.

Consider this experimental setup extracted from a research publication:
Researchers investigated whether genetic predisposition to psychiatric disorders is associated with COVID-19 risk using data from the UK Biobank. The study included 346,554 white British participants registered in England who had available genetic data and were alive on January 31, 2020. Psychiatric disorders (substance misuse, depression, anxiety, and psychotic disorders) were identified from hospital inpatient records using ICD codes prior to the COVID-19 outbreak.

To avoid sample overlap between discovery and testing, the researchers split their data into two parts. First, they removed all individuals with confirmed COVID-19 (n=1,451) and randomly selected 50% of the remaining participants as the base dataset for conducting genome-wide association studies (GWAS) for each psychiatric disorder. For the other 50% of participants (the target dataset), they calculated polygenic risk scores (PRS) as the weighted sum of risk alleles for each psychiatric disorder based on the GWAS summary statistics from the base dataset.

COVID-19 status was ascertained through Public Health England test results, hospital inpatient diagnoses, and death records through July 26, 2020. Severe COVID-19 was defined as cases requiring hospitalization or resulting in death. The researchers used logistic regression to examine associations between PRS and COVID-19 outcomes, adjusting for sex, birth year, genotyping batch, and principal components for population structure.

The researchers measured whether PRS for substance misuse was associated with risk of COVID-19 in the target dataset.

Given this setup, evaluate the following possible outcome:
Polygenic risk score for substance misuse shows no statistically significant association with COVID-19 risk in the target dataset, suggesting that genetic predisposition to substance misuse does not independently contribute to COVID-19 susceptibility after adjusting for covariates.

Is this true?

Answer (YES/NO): NO